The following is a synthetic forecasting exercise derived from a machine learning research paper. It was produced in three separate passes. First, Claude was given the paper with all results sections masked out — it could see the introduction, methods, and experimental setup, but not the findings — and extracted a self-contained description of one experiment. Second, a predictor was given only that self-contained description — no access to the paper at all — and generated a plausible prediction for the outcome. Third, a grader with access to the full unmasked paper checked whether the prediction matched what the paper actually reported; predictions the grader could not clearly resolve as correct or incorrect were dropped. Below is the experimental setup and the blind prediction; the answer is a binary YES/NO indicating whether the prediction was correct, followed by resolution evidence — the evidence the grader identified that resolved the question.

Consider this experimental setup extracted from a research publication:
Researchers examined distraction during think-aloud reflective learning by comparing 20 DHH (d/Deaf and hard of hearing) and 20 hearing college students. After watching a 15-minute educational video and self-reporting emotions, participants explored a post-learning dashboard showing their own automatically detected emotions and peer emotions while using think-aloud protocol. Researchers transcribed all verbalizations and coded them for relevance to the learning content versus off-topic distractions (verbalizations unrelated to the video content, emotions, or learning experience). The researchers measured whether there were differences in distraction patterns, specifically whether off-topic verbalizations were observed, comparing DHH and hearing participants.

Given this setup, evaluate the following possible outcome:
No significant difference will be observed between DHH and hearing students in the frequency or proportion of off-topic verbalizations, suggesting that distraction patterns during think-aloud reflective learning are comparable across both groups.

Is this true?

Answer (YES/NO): NO